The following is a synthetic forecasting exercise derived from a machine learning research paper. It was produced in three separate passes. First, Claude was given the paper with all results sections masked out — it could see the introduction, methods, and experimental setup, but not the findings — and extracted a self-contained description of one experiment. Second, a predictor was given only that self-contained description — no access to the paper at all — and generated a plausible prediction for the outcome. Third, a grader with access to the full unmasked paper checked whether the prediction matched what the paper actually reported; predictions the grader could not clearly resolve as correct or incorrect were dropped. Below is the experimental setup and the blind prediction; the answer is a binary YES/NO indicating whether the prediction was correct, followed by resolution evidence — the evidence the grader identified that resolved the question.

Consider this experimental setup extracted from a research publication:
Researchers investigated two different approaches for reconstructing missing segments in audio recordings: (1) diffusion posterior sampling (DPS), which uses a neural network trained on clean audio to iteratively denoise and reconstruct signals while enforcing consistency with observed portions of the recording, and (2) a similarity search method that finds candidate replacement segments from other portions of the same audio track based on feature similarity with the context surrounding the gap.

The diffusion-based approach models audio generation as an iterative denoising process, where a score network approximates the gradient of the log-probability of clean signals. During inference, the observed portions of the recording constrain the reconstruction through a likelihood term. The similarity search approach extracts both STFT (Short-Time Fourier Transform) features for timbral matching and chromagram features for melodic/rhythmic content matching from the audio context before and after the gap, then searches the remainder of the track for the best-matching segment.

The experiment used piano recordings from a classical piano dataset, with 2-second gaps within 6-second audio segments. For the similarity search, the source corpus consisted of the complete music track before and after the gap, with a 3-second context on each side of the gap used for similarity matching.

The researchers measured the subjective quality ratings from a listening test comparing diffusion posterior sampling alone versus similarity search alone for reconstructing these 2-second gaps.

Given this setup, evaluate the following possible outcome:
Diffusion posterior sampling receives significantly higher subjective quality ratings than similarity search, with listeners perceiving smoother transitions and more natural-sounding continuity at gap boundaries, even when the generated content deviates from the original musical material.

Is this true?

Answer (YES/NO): NO